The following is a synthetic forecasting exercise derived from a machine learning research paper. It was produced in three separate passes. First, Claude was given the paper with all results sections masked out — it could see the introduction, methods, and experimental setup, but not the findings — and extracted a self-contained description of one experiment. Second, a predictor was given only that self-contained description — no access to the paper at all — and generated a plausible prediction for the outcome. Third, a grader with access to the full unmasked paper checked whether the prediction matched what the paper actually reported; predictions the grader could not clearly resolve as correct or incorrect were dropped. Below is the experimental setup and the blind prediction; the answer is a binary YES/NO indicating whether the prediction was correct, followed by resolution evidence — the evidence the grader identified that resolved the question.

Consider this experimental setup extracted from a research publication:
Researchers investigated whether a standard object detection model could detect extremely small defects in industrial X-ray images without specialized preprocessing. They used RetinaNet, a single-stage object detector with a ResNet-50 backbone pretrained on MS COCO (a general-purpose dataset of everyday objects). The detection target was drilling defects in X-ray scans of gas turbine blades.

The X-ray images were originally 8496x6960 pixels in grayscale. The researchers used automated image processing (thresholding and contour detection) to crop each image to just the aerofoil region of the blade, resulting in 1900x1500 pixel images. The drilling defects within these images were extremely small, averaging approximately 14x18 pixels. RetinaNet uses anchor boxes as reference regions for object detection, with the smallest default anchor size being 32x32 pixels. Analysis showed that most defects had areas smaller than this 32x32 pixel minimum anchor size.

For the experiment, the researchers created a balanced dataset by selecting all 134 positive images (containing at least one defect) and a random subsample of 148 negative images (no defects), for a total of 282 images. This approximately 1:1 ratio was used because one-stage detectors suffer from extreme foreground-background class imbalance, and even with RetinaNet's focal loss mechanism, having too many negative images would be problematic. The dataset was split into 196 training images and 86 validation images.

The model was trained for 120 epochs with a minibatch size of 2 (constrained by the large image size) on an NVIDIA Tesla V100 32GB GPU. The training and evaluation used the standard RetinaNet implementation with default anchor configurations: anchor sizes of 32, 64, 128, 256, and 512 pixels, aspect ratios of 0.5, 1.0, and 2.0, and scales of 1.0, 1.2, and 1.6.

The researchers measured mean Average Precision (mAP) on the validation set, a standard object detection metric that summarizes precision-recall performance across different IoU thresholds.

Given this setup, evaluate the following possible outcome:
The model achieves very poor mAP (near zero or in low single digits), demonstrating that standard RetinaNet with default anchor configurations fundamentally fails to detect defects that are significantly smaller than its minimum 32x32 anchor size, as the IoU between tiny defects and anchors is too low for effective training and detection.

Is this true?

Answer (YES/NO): YES